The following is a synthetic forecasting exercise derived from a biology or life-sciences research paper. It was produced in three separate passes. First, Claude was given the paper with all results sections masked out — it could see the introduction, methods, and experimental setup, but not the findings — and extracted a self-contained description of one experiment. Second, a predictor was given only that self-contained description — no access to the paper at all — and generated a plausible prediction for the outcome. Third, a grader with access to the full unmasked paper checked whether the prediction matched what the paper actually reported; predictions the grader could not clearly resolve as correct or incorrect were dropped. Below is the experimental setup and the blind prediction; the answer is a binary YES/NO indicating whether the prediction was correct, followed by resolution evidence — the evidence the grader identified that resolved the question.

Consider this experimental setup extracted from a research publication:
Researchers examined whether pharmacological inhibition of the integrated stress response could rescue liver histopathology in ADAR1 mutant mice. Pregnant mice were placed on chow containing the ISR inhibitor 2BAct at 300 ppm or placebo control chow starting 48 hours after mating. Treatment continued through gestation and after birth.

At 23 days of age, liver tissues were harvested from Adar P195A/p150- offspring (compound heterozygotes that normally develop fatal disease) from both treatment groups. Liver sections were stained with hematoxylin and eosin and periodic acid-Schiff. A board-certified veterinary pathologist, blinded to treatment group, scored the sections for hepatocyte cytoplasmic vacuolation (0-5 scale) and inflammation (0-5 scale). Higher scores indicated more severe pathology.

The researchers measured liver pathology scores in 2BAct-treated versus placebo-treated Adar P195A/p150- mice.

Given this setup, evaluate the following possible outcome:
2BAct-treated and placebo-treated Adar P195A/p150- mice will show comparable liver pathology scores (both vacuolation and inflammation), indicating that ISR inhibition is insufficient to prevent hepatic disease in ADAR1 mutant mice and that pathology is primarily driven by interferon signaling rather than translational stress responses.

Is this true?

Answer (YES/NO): NO